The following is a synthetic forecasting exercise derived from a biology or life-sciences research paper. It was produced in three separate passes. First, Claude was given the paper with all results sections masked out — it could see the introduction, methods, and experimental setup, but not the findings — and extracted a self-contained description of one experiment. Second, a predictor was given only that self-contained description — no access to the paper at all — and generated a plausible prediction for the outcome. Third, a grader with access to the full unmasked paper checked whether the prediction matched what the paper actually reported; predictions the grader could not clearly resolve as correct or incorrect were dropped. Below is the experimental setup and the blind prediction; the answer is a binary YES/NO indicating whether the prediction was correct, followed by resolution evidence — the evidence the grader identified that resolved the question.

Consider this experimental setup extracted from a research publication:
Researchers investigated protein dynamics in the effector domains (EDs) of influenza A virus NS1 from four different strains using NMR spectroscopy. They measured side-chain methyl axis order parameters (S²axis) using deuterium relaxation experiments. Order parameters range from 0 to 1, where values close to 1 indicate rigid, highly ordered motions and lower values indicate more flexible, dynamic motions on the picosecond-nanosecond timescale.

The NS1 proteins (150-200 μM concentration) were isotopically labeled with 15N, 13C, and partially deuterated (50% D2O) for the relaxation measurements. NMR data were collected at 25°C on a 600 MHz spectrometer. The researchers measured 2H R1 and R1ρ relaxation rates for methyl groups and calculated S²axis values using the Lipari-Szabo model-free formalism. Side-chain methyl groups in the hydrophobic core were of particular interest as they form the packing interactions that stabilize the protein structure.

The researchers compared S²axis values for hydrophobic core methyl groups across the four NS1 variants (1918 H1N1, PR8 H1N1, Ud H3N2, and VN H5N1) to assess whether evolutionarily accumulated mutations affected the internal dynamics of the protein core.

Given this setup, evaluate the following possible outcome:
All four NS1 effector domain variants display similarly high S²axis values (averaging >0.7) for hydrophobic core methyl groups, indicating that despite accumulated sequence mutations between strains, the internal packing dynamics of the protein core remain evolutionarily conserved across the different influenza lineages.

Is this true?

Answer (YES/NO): NO